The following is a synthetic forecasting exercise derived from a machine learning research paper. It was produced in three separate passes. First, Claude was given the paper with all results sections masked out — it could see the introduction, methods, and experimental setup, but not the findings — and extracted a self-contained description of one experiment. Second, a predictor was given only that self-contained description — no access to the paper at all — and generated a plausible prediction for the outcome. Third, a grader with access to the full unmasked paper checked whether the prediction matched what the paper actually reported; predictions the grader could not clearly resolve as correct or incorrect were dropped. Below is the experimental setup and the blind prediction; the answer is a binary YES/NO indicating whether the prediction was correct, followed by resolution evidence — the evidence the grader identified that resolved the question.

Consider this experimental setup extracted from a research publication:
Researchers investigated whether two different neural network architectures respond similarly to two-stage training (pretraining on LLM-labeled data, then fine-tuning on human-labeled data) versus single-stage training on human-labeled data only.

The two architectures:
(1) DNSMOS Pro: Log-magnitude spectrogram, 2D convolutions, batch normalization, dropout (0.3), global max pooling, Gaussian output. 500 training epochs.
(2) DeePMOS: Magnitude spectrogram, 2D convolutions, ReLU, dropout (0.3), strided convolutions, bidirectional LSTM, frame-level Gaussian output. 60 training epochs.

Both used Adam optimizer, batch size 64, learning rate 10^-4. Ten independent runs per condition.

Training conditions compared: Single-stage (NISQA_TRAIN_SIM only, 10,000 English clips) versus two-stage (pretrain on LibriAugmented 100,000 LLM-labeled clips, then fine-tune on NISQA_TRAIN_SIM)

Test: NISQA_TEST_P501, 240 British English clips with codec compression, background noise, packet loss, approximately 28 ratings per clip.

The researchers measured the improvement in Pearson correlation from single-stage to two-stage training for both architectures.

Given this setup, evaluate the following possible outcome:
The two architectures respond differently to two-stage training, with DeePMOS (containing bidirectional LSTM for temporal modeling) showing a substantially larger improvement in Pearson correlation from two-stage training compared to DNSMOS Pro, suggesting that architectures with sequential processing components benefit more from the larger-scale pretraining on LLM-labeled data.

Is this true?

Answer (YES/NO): YES